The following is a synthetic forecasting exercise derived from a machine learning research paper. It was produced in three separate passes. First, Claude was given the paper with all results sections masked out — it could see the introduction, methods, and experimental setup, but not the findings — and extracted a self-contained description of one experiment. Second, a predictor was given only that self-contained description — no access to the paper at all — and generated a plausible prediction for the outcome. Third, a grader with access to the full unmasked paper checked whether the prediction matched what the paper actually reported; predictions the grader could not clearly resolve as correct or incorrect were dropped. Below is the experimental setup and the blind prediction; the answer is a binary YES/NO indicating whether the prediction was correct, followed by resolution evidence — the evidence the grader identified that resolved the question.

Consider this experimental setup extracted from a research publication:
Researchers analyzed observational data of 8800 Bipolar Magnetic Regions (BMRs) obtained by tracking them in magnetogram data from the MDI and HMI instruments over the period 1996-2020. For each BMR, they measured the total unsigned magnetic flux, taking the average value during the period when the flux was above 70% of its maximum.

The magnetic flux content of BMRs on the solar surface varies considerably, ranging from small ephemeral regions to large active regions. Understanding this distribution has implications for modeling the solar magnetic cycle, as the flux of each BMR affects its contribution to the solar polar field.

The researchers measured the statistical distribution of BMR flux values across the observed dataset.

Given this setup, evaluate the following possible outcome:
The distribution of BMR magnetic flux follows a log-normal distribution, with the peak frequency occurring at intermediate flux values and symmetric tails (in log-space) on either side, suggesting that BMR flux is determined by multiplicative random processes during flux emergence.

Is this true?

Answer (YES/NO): YES